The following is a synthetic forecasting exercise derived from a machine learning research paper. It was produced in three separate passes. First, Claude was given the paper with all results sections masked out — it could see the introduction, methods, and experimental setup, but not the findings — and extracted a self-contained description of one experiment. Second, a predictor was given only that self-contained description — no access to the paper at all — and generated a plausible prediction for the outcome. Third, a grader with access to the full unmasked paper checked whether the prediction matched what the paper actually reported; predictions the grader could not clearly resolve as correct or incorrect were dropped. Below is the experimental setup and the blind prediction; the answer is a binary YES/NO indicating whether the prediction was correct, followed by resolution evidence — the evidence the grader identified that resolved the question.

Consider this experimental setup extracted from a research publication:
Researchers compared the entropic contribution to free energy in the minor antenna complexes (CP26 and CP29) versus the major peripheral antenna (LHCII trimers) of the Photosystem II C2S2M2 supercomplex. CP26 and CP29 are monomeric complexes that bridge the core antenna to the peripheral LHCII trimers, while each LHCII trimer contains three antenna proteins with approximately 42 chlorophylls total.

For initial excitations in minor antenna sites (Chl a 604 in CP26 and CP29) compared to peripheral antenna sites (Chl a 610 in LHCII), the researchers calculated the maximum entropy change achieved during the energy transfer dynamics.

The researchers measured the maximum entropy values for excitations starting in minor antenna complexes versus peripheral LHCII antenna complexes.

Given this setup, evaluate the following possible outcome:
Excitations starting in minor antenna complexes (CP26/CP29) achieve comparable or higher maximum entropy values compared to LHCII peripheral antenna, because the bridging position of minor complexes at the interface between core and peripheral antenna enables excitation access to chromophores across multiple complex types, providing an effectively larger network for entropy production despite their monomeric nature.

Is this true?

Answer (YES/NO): NO